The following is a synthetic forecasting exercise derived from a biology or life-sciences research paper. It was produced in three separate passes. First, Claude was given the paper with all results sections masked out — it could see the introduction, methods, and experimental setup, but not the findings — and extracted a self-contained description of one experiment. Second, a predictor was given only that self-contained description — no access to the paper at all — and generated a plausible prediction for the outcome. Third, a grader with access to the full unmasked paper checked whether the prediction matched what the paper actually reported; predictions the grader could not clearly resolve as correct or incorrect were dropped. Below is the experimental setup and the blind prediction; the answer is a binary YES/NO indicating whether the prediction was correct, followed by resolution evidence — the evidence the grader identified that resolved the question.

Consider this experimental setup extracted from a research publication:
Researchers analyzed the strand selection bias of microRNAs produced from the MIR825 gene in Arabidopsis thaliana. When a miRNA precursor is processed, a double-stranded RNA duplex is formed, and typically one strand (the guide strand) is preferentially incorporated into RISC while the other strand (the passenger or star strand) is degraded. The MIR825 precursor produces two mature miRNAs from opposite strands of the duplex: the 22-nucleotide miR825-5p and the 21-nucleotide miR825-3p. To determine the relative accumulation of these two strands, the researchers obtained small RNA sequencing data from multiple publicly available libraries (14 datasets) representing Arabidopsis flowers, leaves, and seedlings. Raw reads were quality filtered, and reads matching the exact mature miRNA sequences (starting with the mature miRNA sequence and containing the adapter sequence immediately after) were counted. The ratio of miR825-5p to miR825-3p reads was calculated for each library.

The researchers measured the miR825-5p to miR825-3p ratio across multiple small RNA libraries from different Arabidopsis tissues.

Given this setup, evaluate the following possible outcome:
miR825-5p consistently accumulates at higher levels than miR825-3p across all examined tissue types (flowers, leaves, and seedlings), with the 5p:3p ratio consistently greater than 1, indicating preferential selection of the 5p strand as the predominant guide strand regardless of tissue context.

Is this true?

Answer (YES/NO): NO